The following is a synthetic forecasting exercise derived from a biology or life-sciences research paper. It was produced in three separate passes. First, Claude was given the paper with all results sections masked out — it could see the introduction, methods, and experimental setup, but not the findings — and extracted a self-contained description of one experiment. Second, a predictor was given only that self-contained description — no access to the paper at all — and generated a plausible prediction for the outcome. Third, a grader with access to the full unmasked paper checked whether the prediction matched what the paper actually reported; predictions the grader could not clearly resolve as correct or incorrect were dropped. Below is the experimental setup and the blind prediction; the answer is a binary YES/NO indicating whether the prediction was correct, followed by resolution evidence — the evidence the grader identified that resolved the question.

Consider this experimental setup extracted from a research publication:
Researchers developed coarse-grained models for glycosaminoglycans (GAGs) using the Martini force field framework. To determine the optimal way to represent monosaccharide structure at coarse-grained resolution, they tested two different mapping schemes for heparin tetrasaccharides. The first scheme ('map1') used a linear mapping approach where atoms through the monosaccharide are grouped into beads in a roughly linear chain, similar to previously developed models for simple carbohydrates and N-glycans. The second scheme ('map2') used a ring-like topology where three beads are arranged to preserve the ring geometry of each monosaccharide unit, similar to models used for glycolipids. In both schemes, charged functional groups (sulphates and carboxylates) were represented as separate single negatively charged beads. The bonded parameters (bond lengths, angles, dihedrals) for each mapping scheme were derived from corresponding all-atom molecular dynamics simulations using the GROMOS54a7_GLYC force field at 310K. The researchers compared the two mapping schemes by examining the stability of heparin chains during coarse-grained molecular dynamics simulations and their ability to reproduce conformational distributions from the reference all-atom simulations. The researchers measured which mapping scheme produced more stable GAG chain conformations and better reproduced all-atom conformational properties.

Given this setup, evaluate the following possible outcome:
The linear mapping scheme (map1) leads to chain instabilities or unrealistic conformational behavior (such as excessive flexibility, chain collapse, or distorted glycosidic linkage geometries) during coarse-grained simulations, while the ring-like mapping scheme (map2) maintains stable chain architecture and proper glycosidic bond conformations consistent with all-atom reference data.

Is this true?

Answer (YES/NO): NO